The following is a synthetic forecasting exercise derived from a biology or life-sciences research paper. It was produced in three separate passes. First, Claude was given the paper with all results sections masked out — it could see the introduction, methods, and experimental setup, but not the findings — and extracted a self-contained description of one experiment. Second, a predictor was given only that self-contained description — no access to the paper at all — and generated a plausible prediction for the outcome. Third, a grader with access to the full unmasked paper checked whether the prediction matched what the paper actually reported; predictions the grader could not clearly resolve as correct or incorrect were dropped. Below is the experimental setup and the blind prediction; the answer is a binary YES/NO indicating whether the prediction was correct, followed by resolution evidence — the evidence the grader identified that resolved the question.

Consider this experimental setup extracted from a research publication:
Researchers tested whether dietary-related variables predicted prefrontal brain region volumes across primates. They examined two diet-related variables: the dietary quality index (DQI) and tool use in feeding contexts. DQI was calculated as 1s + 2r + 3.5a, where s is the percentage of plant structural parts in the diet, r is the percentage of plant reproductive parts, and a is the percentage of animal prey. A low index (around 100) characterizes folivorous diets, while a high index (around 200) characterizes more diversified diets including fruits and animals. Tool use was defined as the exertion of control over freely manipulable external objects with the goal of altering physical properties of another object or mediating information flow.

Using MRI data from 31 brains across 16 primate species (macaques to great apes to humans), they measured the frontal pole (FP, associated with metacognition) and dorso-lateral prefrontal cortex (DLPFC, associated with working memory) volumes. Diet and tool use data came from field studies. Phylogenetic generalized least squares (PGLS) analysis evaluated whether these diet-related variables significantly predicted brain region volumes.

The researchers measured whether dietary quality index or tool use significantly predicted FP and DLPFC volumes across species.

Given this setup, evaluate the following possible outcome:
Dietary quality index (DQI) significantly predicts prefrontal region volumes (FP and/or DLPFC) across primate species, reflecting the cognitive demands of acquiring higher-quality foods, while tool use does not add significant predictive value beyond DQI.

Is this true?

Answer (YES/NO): NO